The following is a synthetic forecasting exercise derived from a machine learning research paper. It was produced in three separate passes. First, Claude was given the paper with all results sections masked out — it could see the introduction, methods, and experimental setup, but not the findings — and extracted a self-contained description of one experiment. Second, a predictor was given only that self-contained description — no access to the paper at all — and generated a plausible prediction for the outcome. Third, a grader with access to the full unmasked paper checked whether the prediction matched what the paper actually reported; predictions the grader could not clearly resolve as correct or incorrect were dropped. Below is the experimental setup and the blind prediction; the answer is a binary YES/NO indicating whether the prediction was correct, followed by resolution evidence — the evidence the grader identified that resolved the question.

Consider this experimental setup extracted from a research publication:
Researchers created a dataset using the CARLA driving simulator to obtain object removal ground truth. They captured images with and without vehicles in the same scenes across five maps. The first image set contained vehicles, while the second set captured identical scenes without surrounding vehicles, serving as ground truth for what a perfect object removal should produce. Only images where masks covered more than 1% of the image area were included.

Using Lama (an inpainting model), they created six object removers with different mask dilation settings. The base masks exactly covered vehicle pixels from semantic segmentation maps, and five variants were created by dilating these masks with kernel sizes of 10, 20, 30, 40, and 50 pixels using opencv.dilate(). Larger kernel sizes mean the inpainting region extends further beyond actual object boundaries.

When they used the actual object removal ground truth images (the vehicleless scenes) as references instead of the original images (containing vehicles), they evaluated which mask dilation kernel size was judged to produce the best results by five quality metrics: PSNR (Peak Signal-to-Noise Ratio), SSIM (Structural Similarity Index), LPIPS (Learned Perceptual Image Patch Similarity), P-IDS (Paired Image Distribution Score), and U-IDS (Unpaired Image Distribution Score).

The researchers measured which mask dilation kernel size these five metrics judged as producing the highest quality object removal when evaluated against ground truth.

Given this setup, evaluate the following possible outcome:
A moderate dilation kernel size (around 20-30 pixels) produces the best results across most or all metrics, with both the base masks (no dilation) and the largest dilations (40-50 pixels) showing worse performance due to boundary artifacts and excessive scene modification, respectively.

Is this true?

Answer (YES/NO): NO